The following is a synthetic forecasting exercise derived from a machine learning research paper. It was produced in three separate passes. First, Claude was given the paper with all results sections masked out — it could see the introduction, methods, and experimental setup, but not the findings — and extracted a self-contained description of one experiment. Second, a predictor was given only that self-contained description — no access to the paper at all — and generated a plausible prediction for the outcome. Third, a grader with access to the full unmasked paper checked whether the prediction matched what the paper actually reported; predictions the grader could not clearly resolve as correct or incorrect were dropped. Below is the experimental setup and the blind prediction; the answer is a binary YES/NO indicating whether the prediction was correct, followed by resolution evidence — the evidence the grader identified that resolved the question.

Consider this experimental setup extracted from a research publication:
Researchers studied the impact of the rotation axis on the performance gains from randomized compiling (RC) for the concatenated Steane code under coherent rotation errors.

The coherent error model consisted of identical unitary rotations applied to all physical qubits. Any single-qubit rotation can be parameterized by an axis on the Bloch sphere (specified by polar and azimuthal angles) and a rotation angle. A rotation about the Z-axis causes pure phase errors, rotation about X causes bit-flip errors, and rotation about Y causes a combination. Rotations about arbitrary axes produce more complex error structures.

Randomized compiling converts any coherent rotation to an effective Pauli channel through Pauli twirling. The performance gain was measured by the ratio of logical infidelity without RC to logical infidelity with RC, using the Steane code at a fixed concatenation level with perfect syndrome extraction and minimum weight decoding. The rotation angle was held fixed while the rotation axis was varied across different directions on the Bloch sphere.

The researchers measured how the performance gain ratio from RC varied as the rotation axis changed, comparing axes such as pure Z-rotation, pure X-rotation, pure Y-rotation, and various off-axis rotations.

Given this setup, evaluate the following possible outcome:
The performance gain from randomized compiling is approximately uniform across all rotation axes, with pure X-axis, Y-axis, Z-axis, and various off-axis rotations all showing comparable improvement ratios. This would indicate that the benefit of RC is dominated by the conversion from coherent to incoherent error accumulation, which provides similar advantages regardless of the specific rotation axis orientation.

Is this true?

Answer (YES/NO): NO